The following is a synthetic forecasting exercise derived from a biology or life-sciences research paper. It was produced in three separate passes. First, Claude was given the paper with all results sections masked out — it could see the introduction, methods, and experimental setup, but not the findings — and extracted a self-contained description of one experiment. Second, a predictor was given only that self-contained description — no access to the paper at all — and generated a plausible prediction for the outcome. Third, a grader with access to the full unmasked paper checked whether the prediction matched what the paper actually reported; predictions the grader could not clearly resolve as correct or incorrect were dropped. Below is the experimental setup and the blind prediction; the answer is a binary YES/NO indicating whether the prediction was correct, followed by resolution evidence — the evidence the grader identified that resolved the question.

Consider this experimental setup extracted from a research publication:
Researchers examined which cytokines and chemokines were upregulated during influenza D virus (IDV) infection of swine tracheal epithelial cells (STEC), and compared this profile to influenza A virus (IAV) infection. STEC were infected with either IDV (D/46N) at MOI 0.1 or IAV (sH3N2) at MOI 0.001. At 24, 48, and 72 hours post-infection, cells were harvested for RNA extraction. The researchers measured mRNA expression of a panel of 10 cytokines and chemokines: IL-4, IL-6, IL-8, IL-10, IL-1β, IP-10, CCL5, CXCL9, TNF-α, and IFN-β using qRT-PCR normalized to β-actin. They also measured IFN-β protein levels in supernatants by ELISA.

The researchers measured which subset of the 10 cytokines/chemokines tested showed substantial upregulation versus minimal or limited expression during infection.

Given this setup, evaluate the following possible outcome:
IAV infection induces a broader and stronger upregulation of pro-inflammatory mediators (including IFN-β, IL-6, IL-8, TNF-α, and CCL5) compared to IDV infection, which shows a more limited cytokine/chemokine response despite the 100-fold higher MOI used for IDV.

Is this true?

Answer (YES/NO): NO